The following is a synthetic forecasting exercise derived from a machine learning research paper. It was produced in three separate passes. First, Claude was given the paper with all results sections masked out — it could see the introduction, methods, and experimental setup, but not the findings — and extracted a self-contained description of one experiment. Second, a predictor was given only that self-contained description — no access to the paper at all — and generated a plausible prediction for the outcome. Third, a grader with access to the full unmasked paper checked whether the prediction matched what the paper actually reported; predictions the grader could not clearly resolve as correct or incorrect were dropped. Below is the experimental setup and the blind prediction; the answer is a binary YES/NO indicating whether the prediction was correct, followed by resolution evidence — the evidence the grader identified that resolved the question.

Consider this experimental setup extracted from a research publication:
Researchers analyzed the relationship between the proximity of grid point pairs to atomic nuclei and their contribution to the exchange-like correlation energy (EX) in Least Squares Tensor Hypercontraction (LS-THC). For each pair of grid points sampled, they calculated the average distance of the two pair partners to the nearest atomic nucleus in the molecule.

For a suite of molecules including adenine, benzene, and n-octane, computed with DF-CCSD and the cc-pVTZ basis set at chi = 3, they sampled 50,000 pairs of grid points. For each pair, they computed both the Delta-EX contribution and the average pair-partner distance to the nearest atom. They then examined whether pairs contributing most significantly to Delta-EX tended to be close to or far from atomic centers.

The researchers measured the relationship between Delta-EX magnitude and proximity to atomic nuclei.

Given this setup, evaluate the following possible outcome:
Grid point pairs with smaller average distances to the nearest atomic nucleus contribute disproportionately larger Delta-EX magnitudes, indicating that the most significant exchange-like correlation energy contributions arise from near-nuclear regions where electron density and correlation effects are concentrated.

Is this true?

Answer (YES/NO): YES